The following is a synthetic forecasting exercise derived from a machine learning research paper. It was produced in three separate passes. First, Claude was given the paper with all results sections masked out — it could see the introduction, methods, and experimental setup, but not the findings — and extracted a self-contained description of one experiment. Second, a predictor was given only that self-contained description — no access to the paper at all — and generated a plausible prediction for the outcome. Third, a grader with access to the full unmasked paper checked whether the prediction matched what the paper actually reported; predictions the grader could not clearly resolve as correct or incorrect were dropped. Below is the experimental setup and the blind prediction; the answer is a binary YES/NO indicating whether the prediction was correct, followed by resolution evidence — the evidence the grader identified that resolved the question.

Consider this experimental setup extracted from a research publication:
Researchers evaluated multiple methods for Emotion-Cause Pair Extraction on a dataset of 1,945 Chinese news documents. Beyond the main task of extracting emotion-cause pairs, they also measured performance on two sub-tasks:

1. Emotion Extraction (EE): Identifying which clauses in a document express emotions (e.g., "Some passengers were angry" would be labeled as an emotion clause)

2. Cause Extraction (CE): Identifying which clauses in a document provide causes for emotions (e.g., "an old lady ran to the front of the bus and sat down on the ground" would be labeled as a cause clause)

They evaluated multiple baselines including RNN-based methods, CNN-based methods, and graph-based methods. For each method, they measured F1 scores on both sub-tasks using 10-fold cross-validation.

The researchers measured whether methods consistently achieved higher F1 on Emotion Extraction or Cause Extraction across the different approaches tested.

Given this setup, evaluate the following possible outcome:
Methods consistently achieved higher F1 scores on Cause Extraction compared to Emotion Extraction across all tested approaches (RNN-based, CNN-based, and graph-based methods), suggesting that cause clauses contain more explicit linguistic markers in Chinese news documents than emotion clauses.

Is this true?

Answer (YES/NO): NO